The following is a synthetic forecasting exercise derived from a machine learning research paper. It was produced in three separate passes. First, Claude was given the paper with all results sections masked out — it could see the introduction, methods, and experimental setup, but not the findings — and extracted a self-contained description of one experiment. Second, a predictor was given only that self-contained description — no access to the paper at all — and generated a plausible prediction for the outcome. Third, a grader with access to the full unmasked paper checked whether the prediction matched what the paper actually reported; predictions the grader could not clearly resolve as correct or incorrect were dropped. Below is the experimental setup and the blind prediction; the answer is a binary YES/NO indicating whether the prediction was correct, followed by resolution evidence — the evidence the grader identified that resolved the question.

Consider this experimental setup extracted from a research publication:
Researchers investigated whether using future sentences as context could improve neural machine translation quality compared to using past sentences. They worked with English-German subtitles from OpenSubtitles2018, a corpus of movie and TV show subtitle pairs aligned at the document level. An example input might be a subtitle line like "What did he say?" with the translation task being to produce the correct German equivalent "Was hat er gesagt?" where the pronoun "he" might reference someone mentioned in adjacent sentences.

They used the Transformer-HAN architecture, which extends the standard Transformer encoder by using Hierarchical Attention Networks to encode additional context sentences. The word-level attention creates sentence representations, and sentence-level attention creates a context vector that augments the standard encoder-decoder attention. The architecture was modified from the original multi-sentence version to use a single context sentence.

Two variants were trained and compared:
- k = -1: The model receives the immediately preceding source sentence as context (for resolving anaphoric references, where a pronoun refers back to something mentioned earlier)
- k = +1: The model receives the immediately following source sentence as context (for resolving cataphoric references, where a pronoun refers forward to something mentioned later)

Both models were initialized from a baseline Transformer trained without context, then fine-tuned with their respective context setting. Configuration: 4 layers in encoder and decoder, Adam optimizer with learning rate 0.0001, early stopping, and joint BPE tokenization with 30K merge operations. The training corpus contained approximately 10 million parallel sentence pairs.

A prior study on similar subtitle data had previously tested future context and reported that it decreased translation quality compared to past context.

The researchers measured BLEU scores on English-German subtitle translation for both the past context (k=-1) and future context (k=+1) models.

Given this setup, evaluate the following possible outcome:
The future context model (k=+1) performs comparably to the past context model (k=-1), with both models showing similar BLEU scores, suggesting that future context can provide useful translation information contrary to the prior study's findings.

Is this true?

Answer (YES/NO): NO